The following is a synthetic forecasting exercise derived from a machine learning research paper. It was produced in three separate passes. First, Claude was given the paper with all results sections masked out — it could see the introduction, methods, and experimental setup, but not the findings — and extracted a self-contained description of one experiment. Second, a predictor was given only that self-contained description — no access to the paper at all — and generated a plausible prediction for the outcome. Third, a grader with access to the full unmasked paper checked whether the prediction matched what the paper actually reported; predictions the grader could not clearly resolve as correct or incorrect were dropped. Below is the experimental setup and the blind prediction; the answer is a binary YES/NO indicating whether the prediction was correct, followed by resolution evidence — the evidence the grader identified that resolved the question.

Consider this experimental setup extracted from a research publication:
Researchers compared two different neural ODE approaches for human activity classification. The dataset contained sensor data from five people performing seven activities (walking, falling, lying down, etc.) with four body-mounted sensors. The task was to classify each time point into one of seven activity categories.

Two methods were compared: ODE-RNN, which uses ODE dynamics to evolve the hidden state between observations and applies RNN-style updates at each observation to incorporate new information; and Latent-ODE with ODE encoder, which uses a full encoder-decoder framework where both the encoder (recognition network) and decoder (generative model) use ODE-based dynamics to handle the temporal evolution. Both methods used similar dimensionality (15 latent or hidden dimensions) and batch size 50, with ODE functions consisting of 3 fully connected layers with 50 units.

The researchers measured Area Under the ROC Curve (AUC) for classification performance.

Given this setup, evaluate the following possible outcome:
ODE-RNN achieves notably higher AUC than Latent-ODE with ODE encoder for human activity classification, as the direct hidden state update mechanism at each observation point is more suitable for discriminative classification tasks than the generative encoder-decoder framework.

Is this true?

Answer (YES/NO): NO